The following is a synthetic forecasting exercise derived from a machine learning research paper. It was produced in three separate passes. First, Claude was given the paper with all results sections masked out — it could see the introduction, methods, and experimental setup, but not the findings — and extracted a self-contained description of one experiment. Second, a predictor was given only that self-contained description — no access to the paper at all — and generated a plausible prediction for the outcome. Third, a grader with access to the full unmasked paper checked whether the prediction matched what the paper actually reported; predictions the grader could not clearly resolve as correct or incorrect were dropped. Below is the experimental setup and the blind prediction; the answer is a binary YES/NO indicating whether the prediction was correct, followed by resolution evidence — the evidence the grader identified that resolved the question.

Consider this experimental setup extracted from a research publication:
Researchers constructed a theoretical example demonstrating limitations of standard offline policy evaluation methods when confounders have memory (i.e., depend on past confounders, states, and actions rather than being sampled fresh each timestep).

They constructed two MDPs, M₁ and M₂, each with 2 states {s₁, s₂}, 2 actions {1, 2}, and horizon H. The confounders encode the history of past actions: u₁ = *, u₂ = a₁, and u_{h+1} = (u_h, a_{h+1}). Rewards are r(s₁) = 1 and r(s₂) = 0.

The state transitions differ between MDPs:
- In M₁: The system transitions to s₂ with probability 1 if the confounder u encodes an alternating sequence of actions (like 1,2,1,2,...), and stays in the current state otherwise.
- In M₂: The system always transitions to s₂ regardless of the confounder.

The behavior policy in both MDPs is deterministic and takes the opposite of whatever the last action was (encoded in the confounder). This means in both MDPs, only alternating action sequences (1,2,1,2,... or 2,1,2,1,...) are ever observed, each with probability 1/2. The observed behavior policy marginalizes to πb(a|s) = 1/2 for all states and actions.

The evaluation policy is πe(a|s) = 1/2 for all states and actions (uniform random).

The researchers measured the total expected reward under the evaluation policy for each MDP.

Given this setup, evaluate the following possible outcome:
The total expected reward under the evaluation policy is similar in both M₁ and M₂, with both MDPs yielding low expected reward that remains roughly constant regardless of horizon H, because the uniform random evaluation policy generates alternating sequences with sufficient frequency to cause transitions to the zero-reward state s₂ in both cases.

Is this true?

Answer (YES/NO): NO